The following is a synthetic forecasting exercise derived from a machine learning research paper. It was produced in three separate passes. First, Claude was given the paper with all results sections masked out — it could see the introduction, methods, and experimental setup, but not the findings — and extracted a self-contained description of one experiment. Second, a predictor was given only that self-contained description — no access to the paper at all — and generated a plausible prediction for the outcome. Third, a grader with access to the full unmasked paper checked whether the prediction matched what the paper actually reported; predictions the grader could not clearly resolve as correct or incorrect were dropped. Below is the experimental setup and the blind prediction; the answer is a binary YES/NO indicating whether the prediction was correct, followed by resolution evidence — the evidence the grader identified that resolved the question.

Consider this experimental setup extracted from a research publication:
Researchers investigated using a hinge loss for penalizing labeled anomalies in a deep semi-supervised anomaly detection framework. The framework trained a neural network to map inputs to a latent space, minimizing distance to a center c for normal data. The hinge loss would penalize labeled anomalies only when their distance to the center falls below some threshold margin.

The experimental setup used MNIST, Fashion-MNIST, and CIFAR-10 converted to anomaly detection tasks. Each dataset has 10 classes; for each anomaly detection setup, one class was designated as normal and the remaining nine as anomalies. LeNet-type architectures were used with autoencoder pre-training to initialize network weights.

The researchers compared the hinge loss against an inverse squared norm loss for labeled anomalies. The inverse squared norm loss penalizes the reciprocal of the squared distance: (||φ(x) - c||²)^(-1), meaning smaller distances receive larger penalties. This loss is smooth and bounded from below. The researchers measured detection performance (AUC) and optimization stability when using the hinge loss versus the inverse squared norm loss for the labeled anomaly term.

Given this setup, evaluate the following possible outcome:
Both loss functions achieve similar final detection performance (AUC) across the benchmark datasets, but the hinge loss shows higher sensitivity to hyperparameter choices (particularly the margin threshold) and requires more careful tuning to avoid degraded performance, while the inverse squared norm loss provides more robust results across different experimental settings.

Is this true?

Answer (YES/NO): NO